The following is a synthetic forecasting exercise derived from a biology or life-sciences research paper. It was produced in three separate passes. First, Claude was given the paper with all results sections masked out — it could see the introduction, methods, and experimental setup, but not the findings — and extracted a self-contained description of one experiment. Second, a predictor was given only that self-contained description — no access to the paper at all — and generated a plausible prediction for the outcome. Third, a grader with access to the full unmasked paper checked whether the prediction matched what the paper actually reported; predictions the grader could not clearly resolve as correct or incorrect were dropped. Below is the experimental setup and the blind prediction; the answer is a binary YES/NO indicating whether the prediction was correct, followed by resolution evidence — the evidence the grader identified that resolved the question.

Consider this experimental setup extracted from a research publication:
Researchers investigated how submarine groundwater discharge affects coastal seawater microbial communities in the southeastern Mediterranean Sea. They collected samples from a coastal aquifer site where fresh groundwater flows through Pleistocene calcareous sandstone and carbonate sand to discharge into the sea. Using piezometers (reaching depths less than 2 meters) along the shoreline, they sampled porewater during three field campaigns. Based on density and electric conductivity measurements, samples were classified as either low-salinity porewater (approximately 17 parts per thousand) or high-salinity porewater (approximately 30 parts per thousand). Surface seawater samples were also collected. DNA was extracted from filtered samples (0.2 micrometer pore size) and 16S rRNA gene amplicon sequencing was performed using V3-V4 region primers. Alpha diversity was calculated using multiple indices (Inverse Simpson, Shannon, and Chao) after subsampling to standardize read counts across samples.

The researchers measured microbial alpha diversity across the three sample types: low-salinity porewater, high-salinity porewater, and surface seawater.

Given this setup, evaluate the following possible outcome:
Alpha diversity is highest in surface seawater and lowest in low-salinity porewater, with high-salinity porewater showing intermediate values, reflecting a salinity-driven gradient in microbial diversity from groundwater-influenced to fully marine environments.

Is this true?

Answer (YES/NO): NO